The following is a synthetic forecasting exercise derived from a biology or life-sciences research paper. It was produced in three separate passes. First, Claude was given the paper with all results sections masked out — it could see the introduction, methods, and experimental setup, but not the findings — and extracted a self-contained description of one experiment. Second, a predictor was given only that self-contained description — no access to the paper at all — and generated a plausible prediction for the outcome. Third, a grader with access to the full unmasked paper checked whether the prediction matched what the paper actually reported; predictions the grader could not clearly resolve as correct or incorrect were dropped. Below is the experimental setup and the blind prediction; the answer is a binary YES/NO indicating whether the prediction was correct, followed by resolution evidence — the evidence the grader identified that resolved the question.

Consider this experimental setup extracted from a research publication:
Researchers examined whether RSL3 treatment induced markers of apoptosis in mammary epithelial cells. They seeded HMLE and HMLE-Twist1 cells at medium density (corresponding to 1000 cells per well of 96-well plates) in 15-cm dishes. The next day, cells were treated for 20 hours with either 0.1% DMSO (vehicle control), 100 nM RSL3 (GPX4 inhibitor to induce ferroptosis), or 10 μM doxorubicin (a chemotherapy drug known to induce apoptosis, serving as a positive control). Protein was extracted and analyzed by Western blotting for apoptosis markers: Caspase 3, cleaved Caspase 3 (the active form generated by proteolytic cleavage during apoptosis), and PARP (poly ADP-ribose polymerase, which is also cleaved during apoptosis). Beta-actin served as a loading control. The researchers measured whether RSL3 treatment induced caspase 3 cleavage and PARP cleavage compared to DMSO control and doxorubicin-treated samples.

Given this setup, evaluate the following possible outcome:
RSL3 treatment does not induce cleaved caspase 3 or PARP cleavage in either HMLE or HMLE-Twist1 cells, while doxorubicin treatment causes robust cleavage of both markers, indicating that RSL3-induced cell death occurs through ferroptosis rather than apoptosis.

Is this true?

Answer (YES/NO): YES